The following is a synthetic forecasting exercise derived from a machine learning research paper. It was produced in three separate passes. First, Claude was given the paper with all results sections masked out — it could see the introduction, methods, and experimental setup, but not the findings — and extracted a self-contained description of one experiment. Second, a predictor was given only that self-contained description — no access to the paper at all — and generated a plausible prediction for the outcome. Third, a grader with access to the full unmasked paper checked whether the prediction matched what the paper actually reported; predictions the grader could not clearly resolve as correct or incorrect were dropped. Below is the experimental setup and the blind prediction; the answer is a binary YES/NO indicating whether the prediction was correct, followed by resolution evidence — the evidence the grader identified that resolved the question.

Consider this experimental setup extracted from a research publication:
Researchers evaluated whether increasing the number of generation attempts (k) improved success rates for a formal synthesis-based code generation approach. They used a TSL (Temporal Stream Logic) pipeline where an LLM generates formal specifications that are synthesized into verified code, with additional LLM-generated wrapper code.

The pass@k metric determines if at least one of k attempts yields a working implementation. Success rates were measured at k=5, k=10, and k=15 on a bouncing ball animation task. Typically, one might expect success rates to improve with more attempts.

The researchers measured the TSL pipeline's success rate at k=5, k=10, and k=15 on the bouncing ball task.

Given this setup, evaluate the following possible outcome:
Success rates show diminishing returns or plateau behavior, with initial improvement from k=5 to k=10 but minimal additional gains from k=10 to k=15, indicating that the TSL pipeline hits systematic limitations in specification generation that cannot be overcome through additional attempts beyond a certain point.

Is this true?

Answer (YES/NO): NO